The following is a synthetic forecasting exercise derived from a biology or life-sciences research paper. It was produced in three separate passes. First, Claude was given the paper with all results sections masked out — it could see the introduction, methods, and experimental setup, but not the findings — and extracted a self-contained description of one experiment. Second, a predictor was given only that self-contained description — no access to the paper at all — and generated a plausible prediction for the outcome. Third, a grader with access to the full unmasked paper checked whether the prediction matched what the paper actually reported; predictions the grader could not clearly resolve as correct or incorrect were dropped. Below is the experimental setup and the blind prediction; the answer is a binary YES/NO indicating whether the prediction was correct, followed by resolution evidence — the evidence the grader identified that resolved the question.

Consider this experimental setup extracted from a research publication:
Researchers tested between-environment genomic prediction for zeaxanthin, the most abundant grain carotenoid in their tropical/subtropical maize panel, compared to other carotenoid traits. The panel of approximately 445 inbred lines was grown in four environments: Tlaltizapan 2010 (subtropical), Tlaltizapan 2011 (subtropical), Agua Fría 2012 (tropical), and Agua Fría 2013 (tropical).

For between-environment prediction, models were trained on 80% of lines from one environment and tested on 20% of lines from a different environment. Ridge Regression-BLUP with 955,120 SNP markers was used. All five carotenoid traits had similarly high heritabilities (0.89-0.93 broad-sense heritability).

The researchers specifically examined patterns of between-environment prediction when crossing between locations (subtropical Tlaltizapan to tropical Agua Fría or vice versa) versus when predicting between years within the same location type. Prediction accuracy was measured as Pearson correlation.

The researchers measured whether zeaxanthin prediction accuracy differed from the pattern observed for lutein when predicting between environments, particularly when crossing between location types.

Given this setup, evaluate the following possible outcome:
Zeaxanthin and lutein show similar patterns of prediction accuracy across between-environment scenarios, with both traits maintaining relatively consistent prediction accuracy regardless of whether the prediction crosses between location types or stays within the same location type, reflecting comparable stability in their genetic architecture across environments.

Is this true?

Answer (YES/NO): NO